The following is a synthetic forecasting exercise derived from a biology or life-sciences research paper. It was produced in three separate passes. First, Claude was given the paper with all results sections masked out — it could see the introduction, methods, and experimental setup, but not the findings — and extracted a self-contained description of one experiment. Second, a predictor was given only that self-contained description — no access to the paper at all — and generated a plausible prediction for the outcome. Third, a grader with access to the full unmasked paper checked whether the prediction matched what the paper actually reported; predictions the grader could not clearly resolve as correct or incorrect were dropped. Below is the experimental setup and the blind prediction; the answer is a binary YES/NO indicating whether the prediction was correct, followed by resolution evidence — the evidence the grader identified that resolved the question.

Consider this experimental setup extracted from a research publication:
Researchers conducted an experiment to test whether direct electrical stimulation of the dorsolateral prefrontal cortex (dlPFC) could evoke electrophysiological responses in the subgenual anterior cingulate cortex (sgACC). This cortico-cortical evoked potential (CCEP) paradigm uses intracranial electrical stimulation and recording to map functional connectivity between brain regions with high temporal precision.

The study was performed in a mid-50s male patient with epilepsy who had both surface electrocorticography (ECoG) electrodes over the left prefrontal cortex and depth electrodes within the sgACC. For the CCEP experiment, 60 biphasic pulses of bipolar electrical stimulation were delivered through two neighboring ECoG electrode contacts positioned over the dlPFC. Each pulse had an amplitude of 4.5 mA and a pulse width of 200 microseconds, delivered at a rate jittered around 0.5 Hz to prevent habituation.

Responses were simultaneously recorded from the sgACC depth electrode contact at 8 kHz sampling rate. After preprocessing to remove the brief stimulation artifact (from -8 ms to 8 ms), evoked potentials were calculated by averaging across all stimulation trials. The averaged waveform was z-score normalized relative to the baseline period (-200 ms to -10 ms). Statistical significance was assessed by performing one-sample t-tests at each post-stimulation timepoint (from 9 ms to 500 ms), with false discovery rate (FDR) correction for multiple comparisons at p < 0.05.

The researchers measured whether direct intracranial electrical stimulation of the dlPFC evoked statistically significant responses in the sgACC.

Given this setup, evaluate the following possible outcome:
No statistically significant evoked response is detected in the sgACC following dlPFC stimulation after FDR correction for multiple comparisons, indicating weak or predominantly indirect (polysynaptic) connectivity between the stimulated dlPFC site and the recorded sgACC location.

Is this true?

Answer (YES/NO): NO